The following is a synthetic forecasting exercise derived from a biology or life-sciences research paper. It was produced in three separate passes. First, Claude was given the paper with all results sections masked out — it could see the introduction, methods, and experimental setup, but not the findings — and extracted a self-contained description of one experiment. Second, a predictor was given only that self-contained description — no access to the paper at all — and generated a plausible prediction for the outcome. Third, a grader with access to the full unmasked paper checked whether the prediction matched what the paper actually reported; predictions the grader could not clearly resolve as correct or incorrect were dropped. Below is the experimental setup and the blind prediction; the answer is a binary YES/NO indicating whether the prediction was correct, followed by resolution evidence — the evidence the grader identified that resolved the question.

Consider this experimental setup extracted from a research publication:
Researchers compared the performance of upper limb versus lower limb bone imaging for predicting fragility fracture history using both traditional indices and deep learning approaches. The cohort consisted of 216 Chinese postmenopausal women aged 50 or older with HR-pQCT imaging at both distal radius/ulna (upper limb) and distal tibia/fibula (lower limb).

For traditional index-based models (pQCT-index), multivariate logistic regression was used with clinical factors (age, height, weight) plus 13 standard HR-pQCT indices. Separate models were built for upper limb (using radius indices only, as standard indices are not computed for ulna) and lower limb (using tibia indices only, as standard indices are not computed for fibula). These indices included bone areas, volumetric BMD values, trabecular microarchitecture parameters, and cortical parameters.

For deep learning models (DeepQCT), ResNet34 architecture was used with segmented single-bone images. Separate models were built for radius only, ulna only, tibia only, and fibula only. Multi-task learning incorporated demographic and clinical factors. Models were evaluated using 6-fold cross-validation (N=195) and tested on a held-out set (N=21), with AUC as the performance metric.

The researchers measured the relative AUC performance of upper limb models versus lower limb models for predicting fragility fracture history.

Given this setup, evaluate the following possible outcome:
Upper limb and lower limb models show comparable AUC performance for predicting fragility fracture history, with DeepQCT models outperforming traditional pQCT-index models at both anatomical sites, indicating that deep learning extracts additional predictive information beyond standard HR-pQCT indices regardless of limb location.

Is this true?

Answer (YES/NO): NO